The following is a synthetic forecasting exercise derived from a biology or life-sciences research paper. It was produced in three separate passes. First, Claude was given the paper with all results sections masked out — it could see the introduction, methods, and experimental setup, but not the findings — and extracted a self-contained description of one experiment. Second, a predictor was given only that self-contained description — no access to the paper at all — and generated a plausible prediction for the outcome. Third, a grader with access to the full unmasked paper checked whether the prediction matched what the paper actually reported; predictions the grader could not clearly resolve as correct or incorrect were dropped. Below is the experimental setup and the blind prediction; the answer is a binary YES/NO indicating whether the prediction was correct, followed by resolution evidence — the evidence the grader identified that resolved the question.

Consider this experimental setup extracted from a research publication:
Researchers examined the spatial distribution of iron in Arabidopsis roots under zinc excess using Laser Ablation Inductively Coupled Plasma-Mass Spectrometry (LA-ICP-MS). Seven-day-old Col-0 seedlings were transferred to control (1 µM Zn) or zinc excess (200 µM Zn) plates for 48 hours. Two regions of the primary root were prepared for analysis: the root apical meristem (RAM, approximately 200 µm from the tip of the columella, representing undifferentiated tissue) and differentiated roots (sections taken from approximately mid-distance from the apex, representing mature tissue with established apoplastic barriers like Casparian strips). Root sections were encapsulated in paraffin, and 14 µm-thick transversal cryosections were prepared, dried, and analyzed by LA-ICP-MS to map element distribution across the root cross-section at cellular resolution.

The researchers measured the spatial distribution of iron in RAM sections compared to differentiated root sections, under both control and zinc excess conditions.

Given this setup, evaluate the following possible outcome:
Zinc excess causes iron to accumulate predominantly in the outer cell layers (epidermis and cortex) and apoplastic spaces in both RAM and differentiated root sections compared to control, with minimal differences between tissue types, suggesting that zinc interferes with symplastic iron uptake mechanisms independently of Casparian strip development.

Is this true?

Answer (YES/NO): NO